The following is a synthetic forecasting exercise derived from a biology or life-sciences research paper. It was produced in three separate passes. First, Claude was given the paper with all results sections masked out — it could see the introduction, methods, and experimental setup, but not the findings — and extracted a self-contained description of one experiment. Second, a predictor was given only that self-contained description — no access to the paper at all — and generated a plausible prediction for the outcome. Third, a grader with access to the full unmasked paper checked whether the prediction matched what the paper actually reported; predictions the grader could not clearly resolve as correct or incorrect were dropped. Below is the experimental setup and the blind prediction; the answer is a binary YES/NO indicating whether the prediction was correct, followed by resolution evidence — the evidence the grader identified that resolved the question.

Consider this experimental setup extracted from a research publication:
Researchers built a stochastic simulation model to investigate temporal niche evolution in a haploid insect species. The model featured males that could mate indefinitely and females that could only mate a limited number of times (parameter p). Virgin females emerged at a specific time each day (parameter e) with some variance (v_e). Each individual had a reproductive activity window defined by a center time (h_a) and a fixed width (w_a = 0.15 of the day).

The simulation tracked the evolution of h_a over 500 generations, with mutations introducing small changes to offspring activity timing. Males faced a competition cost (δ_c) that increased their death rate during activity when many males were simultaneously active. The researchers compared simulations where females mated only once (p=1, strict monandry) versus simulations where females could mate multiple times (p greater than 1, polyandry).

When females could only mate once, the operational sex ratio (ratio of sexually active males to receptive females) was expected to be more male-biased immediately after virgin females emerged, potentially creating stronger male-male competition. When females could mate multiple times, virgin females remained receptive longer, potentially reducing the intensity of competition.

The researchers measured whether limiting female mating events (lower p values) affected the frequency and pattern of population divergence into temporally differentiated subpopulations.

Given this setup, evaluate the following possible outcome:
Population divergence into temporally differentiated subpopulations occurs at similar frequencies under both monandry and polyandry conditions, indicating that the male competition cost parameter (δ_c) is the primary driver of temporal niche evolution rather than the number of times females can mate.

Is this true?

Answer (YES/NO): NO